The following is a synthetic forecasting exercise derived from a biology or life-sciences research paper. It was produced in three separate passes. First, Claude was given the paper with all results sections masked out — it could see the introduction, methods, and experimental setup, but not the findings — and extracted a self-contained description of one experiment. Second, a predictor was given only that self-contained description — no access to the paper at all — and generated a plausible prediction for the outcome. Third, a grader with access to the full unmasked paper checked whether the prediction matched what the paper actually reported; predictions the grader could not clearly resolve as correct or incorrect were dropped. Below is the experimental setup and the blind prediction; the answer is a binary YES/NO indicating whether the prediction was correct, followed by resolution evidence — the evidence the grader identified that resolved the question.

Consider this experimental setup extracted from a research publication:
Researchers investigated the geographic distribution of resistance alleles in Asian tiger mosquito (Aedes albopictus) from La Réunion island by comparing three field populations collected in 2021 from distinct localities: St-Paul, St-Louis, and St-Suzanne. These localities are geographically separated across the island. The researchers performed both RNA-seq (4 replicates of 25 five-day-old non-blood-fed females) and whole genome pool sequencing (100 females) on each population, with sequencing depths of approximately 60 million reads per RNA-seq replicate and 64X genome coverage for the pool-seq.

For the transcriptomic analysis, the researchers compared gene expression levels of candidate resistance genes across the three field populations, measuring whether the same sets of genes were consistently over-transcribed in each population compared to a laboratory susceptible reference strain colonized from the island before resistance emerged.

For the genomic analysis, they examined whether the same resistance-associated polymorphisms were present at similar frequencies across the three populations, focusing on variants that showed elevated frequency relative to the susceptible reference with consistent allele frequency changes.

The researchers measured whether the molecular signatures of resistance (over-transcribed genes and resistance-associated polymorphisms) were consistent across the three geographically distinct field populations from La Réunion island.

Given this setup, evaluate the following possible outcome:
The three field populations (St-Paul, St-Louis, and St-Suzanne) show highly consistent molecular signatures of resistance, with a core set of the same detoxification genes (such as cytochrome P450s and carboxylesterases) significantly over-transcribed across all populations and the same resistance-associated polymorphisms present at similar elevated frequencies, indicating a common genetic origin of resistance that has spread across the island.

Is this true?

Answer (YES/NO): NO